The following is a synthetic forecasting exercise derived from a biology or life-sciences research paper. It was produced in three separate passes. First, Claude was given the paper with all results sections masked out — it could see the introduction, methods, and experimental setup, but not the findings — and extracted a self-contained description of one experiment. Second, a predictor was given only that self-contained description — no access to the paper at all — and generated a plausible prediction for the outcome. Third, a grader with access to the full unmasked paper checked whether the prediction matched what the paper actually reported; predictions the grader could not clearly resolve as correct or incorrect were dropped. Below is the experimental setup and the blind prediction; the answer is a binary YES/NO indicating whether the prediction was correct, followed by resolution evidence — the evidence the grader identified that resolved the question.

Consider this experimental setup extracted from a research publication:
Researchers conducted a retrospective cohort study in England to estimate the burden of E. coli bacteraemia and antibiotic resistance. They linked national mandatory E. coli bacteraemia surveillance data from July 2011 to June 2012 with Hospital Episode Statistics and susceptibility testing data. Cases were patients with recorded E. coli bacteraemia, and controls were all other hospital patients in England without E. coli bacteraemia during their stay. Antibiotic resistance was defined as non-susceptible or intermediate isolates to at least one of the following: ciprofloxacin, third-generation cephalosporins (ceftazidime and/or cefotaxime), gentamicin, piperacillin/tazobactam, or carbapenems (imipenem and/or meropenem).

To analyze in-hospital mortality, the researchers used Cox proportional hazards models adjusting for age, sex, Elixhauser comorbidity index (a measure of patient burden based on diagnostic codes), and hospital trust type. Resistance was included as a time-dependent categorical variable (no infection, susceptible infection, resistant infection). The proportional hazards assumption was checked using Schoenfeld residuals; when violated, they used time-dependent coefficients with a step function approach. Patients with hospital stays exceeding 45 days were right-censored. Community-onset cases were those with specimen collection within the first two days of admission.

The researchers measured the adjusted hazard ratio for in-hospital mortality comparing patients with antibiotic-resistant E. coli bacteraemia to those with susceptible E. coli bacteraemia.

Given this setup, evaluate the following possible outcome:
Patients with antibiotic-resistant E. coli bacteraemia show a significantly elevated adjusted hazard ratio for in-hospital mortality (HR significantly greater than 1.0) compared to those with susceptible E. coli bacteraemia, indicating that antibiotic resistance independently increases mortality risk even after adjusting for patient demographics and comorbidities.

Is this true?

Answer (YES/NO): NO